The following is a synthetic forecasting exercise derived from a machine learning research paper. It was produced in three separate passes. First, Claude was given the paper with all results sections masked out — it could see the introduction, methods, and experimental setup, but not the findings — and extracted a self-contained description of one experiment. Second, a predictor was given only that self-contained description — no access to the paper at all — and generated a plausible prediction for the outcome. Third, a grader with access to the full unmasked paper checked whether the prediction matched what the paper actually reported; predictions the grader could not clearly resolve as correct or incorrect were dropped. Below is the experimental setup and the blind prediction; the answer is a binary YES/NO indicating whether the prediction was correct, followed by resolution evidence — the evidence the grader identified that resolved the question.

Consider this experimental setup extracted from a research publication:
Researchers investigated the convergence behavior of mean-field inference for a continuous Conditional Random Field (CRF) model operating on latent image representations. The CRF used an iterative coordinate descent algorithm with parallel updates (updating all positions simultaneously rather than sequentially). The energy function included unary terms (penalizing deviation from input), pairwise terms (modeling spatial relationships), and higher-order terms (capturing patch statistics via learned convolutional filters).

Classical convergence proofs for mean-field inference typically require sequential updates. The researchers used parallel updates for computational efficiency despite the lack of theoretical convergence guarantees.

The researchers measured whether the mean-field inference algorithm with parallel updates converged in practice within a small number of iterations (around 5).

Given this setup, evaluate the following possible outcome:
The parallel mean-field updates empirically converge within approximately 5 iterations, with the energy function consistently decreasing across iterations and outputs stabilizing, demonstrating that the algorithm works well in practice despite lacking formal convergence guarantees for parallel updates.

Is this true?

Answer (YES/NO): NO